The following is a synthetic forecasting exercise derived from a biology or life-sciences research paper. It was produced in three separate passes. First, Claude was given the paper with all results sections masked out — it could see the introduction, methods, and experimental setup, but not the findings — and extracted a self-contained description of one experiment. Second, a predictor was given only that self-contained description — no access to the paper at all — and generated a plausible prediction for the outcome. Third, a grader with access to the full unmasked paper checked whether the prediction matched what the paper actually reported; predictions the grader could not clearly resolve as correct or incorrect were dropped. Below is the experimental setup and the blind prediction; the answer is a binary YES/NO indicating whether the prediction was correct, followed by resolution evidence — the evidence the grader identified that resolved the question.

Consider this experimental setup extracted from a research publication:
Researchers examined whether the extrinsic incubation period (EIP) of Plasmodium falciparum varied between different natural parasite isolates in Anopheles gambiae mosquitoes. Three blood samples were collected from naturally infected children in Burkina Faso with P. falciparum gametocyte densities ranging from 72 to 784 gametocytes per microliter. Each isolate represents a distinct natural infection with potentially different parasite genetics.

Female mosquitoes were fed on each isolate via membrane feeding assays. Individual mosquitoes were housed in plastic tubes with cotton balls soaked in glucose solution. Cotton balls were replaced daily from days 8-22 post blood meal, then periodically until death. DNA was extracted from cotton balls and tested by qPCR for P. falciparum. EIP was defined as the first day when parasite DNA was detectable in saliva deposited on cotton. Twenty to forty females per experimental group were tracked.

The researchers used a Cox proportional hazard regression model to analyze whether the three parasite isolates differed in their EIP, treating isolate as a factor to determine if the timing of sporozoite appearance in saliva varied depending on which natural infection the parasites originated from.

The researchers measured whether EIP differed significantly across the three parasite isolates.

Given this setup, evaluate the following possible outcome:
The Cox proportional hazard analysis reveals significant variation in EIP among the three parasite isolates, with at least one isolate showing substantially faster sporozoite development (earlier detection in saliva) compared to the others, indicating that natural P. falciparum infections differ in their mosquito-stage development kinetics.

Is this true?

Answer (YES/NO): YES